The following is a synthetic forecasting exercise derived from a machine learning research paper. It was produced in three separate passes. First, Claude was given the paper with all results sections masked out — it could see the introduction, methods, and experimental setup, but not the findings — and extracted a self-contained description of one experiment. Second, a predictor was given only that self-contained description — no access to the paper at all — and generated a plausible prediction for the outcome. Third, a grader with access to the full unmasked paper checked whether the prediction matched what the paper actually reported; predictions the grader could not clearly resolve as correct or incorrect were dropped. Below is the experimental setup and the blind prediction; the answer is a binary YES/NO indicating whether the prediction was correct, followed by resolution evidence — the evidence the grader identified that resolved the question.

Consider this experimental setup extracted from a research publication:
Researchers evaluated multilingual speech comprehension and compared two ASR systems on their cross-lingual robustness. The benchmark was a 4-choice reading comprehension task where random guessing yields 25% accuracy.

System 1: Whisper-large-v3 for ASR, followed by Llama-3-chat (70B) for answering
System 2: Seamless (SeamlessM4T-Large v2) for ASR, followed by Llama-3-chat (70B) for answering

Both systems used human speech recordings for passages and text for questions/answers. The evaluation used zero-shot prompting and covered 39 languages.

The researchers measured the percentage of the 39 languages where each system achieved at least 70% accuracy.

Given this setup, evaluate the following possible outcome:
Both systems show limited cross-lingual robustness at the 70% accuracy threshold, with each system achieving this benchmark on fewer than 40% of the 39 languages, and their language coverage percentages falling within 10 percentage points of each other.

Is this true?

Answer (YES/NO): NO